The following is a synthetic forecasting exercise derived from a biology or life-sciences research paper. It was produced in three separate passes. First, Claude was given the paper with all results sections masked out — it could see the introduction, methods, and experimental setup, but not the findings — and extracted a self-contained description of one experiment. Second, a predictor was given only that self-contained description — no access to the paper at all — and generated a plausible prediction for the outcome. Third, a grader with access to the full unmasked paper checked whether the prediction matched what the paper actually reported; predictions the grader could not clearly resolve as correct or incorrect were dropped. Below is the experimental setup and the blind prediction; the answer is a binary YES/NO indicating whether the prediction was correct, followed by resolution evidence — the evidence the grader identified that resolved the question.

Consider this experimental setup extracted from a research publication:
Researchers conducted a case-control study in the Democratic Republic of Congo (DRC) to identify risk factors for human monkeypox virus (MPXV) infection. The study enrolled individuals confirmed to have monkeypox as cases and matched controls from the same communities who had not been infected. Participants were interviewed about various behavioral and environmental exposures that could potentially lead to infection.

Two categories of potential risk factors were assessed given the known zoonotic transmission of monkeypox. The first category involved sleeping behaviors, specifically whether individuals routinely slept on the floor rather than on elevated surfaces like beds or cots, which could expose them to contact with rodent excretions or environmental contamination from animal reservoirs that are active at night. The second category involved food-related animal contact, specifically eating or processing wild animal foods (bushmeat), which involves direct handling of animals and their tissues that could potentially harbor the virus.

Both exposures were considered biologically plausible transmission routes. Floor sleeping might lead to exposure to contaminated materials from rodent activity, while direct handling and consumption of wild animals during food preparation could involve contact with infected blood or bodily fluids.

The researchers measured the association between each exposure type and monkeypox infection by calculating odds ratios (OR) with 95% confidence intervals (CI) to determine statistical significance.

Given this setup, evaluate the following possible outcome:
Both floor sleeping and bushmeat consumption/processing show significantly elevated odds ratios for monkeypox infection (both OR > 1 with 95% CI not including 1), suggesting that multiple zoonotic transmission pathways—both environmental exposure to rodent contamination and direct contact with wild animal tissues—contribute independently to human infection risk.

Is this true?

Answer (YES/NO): NO